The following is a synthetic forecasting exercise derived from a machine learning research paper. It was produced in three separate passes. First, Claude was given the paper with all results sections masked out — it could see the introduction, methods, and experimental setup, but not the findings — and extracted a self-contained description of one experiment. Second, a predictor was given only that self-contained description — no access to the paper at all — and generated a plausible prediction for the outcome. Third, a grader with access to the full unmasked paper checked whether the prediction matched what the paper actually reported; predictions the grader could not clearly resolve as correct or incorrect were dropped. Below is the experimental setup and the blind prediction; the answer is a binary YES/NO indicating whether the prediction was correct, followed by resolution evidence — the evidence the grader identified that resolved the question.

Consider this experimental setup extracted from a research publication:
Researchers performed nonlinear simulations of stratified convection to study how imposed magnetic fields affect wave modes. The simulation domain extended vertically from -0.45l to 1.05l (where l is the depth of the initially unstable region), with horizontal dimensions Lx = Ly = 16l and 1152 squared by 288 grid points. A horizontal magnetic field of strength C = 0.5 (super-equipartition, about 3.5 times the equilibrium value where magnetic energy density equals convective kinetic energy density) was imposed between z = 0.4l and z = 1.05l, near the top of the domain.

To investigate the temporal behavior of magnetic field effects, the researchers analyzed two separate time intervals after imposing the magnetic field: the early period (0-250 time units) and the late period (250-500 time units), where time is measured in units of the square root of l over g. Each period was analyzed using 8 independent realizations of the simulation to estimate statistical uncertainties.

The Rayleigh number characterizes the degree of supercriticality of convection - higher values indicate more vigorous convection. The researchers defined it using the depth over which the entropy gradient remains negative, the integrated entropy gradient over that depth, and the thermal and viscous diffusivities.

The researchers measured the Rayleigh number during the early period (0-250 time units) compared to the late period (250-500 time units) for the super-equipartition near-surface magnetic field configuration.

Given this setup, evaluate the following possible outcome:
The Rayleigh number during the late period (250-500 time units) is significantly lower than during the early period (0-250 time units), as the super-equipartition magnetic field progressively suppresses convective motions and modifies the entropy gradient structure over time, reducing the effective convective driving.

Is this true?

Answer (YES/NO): YES